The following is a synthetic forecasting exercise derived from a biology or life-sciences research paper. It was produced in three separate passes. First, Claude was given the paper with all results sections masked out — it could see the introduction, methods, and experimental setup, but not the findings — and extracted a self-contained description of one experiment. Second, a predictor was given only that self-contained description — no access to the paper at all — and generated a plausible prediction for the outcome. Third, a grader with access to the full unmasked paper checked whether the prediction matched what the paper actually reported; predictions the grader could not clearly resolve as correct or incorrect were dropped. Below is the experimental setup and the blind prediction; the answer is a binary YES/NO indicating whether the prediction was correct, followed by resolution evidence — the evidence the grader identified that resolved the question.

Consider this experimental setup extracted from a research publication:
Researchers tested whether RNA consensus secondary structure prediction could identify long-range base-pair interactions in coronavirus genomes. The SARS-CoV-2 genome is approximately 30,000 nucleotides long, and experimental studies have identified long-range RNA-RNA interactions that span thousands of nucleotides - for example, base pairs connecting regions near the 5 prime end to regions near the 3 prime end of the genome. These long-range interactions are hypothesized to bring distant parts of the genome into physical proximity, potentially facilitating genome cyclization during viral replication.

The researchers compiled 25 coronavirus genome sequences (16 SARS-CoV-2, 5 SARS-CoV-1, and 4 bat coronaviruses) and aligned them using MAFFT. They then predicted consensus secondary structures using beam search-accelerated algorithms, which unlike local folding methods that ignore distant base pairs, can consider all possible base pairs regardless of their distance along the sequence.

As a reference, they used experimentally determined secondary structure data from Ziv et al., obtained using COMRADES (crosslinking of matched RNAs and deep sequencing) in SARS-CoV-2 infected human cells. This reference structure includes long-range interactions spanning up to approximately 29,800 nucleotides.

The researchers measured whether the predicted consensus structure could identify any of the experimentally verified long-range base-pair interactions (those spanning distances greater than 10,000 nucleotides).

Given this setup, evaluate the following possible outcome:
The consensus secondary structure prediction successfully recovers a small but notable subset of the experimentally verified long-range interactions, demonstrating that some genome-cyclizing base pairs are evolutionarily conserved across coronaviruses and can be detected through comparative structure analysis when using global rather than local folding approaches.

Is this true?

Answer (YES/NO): NO